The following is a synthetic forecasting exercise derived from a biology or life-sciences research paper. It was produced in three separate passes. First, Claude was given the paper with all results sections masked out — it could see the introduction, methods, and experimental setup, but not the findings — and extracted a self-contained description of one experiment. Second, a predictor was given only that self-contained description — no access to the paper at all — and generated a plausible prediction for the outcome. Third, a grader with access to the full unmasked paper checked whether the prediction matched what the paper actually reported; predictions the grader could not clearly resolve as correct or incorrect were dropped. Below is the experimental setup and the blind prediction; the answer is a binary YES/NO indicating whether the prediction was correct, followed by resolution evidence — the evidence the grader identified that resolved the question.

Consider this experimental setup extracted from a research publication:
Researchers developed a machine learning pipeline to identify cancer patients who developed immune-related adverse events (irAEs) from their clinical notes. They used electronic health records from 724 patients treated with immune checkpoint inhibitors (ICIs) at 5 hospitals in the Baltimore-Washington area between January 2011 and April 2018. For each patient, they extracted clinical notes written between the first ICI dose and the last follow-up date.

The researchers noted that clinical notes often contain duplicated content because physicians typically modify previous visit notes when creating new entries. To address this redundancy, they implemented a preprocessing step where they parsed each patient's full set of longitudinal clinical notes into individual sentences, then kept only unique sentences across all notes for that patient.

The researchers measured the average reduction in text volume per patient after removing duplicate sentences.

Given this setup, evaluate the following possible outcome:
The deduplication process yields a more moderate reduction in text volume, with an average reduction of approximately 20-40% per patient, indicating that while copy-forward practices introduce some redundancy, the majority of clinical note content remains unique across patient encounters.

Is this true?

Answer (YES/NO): YES